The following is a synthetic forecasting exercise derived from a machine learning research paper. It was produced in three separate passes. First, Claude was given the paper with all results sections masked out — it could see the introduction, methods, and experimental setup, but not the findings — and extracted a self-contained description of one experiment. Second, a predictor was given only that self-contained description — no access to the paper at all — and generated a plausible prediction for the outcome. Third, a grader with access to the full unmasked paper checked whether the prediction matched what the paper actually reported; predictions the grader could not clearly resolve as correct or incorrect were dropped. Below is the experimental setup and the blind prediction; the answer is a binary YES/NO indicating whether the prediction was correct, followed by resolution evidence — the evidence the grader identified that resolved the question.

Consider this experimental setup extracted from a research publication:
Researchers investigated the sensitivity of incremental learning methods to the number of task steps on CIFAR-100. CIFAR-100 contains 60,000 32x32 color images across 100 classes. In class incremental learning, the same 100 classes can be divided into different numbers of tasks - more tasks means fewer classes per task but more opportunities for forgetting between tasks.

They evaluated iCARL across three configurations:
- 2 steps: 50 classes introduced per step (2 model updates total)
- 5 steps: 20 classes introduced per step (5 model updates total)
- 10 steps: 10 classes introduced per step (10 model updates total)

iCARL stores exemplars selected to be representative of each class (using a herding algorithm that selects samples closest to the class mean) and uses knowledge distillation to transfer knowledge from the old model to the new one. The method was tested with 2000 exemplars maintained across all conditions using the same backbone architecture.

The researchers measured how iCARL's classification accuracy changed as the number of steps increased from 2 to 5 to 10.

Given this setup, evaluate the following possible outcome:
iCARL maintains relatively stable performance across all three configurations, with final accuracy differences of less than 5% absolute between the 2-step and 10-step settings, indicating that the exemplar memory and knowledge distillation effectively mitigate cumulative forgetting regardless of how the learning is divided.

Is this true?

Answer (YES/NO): YES